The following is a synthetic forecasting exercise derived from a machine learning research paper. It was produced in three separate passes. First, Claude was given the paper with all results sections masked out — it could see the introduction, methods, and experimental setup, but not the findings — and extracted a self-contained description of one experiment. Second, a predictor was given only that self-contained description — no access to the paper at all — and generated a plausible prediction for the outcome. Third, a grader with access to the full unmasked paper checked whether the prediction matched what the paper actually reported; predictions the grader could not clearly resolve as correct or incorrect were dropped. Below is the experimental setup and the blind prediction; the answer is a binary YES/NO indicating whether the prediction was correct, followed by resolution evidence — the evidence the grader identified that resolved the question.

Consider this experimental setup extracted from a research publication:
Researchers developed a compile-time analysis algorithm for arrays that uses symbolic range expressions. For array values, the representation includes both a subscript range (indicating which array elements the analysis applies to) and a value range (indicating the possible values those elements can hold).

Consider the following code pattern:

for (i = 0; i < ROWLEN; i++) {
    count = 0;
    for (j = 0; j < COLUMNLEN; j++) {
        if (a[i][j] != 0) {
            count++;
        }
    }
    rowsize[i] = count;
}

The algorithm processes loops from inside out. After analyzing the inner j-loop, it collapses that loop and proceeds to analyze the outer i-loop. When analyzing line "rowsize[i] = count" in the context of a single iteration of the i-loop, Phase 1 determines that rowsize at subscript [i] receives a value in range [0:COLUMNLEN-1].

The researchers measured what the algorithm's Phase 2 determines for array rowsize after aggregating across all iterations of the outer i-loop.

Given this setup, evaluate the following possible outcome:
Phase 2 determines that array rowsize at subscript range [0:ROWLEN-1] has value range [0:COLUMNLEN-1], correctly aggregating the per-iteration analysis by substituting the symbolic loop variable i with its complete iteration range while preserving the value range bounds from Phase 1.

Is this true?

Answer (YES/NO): YES